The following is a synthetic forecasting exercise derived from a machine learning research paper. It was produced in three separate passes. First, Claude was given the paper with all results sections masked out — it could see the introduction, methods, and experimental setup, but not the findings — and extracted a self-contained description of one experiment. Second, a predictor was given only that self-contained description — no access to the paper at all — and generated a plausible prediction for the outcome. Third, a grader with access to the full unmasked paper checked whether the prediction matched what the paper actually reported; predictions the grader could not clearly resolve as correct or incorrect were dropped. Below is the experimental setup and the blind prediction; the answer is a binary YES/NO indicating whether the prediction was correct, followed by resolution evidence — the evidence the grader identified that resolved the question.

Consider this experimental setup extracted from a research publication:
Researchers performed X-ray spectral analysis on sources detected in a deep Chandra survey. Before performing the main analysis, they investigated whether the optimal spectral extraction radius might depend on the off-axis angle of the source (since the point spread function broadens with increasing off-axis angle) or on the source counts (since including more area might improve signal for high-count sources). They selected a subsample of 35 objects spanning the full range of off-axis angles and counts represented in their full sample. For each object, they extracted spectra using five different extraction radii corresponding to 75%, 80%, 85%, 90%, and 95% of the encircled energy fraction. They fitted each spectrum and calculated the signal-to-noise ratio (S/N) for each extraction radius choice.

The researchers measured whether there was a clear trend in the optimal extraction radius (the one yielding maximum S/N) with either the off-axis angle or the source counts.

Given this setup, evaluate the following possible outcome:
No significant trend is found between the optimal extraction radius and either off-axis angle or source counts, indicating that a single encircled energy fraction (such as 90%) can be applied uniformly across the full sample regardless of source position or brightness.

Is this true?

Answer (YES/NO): YES